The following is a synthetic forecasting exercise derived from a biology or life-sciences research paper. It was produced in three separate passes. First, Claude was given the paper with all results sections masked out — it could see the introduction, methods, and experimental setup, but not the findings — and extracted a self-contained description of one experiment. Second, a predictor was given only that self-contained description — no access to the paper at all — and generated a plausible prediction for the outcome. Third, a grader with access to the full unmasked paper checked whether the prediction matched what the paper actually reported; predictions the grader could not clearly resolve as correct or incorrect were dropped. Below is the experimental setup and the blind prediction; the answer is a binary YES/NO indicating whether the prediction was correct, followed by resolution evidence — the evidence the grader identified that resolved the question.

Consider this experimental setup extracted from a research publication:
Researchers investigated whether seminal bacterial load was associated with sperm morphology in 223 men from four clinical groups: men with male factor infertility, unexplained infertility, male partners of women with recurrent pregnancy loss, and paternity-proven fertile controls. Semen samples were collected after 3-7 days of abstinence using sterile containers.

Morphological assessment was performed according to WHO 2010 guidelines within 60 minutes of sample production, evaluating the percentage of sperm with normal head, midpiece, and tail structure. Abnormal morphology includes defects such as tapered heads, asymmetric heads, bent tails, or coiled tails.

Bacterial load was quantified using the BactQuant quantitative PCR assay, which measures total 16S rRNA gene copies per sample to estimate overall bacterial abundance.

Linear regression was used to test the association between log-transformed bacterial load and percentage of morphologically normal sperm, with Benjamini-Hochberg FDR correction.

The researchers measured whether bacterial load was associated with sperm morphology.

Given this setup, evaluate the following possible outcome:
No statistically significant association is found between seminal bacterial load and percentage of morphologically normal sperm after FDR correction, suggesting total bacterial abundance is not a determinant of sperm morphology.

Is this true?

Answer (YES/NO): YES